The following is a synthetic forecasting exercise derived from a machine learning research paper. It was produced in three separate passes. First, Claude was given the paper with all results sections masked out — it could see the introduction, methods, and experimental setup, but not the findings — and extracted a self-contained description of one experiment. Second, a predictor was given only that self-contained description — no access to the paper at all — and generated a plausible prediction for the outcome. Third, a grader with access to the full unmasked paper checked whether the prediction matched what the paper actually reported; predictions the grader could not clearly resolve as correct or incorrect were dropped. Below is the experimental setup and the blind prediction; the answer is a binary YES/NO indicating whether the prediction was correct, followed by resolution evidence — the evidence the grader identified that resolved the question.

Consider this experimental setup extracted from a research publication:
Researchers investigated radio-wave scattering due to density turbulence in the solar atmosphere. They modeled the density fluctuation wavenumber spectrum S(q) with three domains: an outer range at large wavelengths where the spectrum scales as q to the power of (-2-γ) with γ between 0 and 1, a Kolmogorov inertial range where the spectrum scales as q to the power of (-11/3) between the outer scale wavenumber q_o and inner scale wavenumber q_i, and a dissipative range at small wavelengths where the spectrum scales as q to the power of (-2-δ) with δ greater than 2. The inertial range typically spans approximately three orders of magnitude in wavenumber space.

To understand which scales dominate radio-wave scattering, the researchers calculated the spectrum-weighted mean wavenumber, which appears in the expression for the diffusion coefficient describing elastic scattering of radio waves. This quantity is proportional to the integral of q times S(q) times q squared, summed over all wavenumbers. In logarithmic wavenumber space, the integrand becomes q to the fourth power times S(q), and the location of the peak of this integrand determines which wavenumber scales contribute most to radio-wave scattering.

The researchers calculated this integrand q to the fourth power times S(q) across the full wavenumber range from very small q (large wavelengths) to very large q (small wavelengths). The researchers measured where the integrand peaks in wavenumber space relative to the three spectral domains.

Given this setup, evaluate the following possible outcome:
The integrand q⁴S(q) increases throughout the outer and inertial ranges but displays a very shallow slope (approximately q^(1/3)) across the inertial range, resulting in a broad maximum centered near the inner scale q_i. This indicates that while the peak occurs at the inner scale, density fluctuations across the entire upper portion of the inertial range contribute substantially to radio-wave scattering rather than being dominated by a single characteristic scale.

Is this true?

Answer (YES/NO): NO